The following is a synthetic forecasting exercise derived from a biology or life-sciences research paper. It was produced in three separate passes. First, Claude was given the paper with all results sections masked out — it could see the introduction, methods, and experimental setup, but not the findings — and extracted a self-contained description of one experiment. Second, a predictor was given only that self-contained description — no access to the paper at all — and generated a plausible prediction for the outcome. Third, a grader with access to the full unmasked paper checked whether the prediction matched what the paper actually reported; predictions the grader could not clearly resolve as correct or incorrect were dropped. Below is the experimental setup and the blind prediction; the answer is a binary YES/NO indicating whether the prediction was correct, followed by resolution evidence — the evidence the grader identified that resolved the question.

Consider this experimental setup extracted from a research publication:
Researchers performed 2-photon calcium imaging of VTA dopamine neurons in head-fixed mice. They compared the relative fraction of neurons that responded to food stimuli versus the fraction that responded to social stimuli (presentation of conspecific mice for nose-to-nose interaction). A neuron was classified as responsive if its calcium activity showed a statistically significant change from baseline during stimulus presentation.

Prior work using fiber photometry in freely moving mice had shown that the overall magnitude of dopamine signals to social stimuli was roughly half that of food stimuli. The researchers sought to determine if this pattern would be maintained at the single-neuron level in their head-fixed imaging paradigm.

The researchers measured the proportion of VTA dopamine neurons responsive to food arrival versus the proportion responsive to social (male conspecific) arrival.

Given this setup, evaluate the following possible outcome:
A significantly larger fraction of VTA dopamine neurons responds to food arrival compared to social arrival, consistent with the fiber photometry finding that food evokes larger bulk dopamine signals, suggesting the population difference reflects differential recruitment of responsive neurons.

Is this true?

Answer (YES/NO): YES